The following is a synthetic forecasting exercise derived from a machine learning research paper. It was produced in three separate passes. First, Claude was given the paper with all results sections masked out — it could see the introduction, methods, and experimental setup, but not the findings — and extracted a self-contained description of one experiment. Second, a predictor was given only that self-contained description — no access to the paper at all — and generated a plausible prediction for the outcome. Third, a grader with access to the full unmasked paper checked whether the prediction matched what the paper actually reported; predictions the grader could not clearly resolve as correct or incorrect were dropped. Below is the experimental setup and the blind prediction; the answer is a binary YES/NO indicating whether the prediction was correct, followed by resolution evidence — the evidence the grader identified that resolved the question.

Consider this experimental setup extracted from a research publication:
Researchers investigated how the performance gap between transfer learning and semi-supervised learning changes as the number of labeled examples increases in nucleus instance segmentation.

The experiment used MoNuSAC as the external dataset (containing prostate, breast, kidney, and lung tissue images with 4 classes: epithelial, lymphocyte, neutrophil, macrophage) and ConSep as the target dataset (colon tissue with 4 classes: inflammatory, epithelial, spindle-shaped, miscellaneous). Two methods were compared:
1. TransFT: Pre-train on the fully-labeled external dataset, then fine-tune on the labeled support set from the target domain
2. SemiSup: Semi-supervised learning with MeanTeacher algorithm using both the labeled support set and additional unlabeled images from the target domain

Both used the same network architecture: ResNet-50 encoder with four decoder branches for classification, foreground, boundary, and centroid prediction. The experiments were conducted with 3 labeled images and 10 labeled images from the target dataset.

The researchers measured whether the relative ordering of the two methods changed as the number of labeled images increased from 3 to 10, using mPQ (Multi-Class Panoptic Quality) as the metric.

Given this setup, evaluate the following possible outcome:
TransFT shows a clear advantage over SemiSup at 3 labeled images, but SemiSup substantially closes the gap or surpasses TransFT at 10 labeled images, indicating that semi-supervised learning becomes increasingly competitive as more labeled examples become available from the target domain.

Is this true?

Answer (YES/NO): YES